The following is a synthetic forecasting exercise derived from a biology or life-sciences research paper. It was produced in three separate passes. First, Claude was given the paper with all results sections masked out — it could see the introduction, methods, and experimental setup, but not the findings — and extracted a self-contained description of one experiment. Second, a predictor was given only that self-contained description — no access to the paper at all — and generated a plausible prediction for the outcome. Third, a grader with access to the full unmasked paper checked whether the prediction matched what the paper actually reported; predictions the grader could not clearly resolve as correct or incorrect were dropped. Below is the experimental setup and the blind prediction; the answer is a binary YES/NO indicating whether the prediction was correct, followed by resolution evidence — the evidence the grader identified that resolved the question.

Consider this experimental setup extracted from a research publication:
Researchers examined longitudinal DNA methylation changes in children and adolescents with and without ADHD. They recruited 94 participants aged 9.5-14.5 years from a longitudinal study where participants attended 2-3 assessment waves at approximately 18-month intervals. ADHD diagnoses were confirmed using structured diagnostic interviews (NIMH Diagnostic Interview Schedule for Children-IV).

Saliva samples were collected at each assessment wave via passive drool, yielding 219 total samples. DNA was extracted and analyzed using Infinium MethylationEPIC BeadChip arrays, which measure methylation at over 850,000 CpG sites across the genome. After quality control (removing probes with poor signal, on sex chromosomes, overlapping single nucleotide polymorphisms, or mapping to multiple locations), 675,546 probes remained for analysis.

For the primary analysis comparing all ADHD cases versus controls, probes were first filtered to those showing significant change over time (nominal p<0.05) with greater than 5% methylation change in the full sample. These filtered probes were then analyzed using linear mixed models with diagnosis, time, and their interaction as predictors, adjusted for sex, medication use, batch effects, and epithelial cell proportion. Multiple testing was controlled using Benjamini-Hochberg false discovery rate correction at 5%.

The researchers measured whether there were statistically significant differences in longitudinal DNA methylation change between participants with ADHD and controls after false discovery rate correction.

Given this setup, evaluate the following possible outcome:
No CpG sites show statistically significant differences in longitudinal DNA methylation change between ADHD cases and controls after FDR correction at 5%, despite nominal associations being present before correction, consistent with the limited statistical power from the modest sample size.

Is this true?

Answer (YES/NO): YES